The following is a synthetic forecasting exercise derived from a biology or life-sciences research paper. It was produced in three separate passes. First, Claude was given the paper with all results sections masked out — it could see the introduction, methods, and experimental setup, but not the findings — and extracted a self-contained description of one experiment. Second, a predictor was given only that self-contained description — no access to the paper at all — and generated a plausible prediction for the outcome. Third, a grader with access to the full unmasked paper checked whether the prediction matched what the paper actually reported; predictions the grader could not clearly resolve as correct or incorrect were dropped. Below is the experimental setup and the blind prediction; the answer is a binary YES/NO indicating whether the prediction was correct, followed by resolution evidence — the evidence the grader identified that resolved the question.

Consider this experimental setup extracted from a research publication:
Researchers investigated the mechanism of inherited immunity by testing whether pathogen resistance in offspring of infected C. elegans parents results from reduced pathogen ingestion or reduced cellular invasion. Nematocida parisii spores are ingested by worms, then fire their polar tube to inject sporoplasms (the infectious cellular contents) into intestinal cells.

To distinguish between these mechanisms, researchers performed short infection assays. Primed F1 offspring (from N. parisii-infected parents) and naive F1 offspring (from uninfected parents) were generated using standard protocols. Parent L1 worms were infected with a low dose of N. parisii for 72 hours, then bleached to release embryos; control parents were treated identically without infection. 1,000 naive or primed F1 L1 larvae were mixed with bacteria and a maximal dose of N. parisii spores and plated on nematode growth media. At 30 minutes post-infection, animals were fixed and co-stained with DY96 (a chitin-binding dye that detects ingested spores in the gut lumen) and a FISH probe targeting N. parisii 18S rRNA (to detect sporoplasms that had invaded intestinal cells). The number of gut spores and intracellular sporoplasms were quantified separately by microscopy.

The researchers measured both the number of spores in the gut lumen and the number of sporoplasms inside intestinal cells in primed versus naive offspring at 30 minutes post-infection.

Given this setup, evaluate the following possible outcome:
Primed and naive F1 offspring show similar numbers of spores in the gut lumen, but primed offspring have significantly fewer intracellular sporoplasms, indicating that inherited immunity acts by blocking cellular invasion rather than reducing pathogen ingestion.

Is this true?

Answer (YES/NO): NO